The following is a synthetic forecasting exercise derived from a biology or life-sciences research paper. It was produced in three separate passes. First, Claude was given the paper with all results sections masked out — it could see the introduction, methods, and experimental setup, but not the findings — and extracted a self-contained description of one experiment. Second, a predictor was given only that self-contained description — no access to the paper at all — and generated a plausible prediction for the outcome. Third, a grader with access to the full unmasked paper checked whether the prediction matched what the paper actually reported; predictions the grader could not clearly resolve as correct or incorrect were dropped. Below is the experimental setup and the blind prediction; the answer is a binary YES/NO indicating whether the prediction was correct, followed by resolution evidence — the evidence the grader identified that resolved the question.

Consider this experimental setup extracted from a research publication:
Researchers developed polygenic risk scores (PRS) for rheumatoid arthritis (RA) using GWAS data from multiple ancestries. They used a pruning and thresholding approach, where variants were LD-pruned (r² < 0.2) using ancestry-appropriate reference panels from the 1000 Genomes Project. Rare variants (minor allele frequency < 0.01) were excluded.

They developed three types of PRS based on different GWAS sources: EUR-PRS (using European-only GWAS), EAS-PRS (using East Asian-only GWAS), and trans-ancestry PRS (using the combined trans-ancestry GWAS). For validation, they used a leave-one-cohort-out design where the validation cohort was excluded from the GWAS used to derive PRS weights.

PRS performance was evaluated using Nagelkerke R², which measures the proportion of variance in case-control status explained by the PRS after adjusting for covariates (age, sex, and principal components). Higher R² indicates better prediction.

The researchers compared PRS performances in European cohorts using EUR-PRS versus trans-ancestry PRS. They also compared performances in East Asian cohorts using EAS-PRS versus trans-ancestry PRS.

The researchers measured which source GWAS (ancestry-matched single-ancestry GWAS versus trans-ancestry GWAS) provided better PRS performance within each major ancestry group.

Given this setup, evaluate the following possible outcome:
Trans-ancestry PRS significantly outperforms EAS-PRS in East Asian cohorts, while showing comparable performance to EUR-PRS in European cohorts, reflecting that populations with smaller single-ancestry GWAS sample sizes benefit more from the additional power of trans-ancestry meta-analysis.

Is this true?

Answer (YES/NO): NO